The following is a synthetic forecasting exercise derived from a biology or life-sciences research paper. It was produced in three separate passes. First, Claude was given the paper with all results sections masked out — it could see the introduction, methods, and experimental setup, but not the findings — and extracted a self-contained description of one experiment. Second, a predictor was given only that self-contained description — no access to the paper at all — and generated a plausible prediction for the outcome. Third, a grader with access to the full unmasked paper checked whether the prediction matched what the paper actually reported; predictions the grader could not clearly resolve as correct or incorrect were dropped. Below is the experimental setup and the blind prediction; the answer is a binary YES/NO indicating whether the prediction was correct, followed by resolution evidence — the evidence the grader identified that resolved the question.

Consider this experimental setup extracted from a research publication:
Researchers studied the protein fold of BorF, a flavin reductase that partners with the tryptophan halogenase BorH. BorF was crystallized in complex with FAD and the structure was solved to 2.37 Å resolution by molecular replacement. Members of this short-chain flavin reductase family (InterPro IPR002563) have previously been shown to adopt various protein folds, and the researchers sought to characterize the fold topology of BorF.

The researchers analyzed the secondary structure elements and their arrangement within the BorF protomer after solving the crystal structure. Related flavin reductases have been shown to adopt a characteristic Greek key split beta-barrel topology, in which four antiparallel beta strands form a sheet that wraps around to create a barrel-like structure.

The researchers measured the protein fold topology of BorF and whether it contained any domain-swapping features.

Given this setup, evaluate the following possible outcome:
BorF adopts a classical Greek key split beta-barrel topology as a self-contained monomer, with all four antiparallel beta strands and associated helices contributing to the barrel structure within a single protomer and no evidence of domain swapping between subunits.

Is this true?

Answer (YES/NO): NO